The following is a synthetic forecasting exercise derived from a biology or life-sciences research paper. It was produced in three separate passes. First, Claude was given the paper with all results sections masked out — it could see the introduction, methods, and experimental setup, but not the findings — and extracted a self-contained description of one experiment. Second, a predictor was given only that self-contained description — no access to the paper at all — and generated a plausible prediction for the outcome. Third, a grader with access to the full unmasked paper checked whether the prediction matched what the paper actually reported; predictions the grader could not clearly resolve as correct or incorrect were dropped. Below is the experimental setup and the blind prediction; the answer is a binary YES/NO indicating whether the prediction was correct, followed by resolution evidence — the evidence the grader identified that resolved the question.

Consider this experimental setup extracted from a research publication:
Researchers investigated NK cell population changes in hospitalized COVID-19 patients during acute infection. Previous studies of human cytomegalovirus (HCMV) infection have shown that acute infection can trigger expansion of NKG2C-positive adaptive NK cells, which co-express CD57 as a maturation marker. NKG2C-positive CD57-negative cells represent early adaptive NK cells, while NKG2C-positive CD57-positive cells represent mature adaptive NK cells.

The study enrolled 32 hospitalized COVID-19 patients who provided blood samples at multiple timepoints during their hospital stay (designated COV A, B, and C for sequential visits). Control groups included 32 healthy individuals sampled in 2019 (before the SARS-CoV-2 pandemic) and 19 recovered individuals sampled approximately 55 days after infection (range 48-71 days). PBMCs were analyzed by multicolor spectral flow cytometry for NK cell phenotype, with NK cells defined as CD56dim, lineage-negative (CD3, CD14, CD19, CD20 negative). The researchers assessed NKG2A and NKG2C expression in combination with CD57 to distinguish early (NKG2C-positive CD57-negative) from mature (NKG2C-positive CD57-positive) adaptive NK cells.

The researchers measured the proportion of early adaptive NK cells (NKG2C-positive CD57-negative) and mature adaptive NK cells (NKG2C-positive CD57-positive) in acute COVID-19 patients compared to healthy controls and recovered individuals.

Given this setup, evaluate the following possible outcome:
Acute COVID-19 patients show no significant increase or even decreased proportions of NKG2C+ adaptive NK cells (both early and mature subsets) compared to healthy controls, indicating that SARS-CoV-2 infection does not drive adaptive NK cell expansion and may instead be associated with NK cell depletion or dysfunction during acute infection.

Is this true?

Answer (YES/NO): NO